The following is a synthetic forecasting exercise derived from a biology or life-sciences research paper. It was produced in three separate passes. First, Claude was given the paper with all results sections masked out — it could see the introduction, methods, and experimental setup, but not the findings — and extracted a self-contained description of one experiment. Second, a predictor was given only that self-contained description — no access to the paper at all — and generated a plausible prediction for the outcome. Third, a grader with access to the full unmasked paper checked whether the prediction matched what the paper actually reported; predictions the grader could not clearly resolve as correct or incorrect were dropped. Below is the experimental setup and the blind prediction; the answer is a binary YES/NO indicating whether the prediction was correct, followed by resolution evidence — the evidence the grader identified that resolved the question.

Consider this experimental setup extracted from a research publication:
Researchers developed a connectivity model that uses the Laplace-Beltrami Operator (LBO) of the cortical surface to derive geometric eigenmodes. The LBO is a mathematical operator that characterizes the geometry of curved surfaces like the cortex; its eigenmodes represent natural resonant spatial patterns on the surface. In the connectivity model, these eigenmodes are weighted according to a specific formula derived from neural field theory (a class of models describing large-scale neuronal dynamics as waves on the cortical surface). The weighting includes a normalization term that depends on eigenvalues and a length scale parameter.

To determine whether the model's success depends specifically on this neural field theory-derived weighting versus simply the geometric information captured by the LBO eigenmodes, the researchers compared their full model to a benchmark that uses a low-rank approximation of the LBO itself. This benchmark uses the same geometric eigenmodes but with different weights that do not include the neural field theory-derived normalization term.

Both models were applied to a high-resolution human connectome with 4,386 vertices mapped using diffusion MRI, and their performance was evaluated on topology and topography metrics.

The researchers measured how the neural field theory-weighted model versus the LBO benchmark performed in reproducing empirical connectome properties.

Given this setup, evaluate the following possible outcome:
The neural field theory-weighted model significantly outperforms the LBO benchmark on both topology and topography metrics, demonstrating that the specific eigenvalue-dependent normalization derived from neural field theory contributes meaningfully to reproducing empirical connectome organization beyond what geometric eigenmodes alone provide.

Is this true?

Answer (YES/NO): YES